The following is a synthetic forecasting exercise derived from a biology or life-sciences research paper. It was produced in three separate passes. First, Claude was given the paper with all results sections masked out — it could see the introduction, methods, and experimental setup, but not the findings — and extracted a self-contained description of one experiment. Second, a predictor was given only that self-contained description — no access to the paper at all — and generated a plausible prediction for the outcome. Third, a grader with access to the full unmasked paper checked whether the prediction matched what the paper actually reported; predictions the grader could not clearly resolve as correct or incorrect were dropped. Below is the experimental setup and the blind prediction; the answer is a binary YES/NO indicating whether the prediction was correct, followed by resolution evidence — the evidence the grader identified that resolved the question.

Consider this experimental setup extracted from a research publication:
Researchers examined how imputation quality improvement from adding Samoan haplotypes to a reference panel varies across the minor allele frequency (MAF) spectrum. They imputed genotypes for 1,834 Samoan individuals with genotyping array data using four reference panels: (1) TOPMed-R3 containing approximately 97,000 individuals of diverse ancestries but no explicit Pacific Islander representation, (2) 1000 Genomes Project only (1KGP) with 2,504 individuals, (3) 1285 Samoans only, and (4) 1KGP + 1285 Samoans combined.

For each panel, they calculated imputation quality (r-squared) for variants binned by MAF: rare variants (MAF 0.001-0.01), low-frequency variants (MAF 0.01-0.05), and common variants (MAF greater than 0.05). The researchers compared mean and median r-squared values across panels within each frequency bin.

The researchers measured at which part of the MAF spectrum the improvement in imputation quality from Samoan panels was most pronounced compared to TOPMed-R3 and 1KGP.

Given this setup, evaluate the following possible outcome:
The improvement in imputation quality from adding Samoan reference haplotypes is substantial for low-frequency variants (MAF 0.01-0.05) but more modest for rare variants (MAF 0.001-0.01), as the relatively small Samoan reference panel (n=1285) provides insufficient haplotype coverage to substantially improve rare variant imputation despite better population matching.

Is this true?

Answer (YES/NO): YES